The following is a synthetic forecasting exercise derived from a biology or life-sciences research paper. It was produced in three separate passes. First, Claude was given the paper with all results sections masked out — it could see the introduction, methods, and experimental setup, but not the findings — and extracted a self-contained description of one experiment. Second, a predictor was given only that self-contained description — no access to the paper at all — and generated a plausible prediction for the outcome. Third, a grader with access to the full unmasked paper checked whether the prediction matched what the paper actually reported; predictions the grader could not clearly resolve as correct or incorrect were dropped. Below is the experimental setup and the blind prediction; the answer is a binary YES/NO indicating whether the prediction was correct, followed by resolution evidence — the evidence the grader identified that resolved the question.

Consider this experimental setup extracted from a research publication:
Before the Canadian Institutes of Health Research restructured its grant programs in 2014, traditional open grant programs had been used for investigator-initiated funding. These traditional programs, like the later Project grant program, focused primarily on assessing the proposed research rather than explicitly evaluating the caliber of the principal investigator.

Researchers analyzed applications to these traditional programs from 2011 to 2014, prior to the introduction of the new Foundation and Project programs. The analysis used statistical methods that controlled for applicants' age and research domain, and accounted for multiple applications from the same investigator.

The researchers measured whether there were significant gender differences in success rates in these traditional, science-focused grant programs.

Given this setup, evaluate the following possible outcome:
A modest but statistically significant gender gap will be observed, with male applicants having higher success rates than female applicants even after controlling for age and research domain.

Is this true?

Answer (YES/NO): NO